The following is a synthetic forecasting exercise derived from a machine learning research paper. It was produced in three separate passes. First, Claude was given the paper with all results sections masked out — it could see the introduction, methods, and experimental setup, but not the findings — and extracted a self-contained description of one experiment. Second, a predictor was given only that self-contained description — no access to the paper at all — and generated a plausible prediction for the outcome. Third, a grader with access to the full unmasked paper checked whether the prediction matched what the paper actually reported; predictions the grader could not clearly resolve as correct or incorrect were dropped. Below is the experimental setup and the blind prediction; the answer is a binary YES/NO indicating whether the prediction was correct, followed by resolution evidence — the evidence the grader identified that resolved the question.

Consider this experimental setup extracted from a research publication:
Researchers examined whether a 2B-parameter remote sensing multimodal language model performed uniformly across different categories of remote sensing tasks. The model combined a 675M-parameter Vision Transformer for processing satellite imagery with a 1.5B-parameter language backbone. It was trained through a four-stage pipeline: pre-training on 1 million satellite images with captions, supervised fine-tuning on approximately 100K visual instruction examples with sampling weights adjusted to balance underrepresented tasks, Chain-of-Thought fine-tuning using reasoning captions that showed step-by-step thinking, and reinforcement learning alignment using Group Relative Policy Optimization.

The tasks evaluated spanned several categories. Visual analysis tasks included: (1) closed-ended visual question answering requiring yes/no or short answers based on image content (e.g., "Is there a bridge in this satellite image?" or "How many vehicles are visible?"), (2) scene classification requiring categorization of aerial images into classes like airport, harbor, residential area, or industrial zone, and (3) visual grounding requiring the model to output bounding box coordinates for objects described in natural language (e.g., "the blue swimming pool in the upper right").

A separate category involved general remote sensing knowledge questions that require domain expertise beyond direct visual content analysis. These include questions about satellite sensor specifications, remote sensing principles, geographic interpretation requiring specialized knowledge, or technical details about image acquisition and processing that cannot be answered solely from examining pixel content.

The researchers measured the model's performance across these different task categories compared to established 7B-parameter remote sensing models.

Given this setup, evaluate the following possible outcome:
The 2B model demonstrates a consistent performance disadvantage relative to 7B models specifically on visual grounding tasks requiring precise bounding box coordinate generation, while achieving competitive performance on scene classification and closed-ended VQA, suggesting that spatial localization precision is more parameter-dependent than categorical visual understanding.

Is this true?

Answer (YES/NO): NO